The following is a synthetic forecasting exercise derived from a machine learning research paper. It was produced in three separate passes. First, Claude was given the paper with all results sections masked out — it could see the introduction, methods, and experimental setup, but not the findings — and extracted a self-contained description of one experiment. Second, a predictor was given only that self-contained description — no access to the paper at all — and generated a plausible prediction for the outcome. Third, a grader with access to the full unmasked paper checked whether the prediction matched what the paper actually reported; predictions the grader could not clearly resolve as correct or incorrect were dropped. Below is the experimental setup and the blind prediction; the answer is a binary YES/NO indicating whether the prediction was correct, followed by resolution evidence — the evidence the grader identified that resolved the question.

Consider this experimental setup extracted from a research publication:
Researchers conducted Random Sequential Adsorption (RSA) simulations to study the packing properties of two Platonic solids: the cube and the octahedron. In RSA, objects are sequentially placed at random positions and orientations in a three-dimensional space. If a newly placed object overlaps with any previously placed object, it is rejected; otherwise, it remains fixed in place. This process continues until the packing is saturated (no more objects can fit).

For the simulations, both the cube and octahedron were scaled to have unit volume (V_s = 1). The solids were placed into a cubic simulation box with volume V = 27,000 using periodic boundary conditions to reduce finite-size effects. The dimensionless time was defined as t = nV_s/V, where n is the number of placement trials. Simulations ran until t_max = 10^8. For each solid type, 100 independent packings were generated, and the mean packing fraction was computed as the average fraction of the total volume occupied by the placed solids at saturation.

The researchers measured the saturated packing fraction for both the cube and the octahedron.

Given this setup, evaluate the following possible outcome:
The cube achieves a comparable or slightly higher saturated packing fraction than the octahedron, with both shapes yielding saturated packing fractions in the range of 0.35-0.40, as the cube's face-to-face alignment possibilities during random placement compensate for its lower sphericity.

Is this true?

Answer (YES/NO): NO